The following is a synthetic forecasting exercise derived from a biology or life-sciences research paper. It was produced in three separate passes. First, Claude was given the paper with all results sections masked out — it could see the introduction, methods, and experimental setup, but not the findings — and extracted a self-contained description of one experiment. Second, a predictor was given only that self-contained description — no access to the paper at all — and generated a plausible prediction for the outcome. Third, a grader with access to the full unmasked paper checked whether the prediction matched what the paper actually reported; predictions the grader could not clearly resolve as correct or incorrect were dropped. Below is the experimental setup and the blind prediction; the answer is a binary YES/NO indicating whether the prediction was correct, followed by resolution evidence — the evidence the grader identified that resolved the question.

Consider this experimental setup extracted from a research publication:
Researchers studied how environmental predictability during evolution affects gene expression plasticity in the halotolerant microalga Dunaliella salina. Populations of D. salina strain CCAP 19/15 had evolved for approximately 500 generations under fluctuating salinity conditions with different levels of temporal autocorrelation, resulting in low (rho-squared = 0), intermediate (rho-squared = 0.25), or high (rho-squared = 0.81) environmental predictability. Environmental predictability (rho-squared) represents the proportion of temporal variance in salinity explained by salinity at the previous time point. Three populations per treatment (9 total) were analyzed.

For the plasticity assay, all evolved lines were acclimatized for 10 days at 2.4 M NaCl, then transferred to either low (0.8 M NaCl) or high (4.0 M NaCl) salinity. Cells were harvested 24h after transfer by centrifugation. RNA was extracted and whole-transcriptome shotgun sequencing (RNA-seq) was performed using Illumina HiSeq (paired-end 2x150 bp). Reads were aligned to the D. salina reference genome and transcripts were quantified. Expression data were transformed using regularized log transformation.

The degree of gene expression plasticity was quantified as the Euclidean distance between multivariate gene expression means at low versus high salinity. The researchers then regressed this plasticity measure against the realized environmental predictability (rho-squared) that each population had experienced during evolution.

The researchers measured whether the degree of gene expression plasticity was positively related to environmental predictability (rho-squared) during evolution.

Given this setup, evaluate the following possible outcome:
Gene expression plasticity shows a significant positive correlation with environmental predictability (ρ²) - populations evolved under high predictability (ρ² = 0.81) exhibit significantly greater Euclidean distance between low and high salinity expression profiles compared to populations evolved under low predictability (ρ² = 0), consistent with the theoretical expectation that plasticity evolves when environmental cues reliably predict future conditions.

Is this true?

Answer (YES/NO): YES